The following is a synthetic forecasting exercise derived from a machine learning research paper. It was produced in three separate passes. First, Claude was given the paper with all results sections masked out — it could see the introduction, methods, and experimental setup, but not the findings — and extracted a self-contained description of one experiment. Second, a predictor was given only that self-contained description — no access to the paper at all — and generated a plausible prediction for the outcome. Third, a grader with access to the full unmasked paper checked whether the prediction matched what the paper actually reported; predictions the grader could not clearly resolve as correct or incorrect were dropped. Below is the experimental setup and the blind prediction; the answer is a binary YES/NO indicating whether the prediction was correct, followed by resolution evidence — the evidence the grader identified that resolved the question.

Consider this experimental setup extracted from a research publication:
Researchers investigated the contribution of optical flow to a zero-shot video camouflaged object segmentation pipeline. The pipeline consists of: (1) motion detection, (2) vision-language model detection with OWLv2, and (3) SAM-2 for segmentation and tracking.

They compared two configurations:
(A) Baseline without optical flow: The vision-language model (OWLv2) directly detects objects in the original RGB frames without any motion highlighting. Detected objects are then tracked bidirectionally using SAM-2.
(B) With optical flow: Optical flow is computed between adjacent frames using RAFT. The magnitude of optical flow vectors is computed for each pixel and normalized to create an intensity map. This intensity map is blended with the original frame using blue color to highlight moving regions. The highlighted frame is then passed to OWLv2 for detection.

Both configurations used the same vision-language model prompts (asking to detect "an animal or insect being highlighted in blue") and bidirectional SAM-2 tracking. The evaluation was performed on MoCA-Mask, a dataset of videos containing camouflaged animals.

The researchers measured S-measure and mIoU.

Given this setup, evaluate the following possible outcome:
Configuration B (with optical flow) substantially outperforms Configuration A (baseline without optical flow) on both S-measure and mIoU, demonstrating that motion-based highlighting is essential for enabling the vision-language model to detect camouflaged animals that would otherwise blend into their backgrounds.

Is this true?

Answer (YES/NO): YES